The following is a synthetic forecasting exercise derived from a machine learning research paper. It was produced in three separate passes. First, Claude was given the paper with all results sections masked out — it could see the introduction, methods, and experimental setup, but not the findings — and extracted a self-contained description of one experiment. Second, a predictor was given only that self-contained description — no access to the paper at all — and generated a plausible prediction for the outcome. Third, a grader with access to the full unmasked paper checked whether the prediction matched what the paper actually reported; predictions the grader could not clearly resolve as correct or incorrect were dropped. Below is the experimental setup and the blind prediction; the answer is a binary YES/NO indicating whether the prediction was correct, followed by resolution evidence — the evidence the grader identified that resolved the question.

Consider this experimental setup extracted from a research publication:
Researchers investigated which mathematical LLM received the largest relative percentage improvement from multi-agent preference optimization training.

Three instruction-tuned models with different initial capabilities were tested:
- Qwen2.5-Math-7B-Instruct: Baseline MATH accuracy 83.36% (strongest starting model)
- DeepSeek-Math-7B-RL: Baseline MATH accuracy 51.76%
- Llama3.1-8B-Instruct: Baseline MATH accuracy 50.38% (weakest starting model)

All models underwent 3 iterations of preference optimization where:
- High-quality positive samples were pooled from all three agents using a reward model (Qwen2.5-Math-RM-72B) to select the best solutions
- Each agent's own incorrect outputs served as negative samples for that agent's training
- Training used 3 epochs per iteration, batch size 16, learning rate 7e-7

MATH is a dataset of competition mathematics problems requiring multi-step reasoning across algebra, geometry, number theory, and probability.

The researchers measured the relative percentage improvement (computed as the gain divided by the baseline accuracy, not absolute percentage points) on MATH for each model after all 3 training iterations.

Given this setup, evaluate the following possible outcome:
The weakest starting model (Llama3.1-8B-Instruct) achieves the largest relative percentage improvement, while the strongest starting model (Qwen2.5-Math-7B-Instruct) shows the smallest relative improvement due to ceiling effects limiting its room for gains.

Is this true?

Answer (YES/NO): YES